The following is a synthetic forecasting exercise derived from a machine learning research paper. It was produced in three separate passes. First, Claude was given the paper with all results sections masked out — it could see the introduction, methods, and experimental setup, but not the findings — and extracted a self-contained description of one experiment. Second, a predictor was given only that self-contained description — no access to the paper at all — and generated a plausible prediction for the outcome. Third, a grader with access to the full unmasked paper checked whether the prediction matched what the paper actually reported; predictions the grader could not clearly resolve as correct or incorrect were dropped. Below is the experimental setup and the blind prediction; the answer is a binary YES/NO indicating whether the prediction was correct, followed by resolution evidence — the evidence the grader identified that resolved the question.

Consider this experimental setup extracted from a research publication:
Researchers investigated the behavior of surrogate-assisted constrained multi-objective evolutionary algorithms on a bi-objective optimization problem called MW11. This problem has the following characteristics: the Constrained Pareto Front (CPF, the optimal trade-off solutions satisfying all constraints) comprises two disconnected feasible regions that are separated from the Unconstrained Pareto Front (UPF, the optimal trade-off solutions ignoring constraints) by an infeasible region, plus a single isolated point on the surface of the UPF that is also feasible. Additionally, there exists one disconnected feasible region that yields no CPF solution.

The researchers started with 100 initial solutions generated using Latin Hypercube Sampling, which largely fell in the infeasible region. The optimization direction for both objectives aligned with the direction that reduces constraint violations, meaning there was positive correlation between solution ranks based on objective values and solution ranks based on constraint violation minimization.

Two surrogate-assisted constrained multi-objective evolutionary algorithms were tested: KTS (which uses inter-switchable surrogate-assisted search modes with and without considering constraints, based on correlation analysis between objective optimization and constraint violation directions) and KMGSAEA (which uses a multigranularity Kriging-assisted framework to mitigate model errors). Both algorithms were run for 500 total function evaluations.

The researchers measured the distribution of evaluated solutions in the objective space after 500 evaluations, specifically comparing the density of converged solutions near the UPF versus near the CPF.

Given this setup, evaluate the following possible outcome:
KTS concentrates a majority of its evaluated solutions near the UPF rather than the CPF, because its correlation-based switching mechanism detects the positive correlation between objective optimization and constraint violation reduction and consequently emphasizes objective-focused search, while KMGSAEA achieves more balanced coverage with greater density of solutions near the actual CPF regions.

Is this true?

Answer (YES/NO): NO